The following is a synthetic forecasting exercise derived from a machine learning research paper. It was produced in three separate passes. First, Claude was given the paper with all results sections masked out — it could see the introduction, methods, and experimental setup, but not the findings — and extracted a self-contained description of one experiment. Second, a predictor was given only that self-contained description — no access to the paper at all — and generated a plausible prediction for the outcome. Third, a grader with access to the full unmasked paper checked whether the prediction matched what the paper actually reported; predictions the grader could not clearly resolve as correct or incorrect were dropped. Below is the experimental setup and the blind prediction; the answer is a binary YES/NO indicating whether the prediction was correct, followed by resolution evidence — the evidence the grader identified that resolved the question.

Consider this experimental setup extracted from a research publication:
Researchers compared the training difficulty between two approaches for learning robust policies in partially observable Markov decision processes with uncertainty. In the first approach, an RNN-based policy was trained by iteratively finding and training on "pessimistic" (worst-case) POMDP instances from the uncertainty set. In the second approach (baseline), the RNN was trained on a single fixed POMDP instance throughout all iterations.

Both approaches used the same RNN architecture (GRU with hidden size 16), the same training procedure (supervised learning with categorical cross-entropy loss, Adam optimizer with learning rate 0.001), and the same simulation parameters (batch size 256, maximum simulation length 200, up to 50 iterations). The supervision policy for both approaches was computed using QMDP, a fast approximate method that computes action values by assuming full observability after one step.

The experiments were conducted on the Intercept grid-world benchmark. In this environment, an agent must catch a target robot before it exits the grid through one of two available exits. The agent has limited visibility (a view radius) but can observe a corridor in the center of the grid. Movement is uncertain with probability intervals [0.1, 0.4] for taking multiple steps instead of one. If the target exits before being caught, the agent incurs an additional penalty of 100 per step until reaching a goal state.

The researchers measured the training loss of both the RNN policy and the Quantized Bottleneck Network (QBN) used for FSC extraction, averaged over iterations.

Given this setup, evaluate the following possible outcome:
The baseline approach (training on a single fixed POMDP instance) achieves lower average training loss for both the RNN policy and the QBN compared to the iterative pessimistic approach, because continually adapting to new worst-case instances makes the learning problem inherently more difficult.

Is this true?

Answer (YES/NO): YES